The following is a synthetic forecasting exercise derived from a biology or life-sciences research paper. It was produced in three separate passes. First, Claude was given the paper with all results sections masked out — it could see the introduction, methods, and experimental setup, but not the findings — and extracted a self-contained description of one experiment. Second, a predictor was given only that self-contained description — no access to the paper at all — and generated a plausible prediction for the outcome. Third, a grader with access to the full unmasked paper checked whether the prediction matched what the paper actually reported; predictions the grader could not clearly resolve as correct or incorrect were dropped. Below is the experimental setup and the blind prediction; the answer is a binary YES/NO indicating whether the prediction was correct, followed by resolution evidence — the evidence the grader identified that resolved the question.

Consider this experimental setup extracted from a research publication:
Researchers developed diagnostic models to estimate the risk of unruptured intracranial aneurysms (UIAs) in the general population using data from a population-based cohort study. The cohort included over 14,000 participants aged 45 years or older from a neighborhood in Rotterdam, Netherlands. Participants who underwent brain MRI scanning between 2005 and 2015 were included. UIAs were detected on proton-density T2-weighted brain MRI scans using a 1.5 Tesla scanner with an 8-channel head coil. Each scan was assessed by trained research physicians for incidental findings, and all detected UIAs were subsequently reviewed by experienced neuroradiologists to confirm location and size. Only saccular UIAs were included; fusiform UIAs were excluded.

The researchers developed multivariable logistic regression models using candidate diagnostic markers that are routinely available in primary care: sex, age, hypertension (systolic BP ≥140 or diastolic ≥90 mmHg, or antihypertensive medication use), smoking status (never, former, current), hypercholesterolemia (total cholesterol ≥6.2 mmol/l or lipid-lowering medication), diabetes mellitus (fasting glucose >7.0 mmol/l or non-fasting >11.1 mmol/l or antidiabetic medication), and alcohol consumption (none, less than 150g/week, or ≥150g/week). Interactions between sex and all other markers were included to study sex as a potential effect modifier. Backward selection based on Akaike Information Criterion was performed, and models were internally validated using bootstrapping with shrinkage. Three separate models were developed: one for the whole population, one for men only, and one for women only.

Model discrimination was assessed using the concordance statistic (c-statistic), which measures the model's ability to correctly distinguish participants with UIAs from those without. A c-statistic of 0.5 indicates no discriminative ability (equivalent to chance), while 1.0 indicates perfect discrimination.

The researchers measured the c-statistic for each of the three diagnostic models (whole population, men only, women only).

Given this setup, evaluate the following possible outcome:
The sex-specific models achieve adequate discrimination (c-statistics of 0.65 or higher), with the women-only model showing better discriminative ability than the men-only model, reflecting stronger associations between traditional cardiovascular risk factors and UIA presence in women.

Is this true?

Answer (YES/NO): NO